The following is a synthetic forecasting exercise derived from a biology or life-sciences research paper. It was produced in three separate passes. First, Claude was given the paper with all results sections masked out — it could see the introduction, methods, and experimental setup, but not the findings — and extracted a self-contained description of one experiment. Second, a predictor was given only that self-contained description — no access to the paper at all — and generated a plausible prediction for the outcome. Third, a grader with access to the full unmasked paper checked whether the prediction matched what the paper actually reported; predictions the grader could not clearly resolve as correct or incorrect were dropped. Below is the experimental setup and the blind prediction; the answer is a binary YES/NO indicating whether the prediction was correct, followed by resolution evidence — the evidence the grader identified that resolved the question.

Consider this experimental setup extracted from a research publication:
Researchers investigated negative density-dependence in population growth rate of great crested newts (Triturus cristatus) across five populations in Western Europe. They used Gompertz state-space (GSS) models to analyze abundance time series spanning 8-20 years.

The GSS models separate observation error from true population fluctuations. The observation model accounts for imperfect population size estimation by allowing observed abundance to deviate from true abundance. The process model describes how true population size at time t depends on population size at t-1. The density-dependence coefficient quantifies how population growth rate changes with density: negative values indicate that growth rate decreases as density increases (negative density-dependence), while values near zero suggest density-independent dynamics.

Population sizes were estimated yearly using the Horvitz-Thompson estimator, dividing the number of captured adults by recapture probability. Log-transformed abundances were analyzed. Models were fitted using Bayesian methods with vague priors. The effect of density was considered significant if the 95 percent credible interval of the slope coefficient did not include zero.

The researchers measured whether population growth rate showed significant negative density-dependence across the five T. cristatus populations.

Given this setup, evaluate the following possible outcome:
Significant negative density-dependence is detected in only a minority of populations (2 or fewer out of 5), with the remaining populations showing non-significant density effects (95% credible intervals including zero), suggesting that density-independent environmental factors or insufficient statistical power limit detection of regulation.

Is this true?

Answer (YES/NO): YES